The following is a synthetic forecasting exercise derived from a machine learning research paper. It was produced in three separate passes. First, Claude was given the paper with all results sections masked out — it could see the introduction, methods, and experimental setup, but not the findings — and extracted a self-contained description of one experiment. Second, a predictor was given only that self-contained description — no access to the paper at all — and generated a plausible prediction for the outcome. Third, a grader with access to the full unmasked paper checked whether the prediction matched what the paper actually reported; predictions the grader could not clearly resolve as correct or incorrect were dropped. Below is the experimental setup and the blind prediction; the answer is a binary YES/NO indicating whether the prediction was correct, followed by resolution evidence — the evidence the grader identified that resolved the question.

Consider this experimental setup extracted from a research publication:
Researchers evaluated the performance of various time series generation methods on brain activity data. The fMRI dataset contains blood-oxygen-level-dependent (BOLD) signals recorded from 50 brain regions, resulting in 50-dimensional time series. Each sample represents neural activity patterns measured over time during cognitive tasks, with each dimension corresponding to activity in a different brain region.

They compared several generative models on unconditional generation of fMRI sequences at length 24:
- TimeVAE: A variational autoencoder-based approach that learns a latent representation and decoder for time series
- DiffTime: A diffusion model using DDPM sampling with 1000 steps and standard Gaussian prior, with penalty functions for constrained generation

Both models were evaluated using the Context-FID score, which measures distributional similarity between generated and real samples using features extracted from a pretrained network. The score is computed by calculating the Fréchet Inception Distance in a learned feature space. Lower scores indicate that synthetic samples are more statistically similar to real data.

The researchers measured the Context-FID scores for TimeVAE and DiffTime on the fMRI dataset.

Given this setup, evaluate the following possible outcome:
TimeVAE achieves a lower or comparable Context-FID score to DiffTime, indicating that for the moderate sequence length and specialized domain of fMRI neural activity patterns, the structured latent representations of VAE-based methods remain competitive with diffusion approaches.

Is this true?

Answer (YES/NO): NO